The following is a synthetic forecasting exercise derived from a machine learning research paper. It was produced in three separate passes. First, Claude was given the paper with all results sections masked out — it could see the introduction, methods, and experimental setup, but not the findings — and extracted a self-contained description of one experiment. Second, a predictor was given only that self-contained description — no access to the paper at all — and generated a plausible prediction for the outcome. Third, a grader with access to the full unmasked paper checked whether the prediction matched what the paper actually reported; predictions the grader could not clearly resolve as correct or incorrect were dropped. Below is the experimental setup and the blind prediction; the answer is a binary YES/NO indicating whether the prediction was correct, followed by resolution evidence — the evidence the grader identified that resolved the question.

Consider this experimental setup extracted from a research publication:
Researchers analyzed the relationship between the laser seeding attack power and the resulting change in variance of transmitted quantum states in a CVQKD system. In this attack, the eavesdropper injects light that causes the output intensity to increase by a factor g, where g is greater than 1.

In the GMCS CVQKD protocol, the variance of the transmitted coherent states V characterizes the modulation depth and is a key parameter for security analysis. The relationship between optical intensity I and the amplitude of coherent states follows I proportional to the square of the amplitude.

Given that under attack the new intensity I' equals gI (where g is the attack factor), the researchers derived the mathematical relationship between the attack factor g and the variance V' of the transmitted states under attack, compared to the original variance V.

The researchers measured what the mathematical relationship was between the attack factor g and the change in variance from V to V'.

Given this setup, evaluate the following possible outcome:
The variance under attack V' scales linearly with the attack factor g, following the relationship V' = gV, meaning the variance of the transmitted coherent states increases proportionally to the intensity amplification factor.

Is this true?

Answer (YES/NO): YES